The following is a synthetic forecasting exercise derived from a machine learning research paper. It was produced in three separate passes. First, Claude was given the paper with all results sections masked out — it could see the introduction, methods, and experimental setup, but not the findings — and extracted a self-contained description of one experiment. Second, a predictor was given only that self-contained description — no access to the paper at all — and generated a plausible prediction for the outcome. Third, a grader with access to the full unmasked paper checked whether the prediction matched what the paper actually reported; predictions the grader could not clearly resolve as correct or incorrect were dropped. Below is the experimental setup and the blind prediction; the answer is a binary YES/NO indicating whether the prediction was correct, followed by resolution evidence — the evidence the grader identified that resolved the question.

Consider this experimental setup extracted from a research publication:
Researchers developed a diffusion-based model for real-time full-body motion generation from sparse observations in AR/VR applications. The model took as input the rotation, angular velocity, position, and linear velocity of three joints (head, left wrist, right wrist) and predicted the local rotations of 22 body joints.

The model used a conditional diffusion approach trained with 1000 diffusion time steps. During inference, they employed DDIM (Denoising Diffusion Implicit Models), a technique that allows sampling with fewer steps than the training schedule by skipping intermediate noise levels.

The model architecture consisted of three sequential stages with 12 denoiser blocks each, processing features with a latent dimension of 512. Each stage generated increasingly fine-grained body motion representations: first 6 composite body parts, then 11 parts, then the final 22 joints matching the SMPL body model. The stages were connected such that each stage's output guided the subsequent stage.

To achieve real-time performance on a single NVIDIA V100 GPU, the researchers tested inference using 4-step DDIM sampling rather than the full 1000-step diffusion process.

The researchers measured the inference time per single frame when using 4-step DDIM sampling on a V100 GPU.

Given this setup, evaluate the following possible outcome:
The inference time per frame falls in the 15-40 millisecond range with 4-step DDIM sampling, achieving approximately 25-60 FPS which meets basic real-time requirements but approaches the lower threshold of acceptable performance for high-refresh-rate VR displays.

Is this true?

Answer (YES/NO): NO